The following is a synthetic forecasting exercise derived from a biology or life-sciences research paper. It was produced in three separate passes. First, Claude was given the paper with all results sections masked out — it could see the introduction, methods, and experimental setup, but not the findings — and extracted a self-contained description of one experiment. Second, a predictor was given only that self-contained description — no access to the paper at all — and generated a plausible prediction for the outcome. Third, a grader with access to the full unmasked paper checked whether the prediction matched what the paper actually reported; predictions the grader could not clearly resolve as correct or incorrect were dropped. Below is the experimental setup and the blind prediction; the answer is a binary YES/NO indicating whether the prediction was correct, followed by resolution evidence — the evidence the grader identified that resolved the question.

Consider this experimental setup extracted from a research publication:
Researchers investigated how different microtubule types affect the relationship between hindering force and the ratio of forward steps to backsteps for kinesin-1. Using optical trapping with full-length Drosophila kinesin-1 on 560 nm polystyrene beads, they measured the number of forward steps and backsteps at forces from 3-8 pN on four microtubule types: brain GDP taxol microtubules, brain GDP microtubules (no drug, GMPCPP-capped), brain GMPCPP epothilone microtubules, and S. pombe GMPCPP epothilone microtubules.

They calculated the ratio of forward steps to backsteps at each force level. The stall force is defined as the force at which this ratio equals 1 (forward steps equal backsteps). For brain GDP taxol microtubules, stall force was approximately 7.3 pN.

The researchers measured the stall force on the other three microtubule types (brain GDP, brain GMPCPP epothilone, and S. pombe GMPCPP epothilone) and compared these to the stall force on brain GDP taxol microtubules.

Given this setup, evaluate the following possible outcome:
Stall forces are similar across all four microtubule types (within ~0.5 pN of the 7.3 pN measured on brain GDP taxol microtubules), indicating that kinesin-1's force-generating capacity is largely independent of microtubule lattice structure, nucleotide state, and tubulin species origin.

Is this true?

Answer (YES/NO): NO